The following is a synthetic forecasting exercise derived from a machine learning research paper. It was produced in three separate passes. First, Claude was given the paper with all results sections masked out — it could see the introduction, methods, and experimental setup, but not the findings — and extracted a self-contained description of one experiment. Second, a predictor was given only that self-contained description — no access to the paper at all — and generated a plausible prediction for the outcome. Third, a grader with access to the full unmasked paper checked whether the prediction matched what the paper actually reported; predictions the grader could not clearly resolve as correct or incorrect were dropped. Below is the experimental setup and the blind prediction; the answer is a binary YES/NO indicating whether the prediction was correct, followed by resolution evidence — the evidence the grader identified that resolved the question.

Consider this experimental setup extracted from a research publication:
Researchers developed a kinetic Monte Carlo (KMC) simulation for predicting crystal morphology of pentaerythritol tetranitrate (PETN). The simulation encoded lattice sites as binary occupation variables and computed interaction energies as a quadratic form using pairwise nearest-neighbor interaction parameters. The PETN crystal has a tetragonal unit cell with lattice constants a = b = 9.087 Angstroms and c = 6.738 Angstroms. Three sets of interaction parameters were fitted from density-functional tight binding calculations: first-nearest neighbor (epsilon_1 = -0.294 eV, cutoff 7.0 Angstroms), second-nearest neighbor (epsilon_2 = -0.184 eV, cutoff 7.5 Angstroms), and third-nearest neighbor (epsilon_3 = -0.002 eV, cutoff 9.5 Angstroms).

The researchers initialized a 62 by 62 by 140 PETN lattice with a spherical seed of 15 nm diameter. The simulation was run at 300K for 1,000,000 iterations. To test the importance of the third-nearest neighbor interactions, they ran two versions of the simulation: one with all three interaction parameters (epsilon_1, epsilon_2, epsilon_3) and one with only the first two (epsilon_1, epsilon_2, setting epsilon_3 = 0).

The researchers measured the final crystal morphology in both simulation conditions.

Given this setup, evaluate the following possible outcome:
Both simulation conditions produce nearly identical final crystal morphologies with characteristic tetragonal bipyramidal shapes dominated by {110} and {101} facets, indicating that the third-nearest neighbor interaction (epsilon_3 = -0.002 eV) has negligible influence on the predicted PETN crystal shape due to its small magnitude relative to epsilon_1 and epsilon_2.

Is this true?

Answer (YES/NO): YES